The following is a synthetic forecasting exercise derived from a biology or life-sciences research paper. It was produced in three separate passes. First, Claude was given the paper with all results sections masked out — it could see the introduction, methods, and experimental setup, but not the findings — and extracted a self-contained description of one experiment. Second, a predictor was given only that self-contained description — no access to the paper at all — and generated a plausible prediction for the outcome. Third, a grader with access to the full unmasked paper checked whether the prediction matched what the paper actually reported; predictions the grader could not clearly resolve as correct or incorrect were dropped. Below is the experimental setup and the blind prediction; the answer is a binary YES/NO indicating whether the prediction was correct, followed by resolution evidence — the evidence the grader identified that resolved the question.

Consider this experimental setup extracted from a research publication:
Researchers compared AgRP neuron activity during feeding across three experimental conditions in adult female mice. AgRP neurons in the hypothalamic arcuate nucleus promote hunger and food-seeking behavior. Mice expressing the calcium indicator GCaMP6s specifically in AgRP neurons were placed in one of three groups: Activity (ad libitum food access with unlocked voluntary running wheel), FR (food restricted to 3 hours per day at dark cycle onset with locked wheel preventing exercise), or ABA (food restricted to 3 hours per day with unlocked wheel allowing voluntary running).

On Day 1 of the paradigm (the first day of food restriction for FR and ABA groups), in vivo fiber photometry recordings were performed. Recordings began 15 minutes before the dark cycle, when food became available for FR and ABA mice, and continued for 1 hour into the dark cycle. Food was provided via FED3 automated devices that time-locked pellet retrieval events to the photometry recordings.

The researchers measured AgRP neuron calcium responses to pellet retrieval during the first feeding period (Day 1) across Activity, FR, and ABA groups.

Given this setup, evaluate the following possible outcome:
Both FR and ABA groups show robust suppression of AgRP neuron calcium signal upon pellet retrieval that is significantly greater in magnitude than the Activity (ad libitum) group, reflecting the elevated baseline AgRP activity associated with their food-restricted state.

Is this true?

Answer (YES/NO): NO